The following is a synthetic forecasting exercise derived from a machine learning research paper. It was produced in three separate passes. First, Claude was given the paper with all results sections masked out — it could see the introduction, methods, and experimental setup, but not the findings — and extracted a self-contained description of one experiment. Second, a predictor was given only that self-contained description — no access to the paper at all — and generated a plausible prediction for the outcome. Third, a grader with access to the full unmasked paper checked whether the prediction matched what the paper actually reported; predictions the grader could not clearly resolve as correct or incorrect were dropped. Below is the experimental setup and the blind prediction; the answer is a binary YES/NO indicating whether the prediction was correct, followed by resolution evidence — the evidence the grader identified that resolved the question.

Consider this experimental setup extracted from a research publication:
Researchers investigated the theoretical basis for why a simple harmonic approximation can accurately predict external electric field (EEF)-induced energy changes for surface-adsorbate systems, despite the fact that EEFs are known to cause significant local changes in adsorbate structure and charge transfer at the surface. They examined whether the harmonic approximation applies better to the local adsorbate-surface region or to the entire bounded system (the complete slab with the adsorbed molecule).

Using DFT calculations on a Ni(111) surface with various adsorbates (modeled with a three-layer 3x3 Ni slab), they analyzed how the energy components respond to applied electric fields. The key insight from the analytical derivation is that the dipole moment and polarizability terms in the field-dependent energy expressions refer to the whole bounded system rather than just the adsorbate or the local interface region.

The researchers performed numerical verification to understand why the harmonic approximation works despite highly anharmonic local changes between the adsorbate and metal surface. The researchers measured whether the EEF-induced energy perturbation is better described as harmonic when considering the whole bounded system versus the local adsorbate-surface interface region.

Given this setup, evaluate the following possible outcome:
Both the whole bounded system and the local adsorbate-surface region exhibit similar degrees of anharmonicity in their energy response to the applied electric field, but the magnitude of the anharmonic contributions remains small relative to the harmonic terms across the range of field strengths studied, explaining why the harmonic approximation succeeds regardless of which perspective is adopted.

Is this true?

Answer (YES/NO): NO